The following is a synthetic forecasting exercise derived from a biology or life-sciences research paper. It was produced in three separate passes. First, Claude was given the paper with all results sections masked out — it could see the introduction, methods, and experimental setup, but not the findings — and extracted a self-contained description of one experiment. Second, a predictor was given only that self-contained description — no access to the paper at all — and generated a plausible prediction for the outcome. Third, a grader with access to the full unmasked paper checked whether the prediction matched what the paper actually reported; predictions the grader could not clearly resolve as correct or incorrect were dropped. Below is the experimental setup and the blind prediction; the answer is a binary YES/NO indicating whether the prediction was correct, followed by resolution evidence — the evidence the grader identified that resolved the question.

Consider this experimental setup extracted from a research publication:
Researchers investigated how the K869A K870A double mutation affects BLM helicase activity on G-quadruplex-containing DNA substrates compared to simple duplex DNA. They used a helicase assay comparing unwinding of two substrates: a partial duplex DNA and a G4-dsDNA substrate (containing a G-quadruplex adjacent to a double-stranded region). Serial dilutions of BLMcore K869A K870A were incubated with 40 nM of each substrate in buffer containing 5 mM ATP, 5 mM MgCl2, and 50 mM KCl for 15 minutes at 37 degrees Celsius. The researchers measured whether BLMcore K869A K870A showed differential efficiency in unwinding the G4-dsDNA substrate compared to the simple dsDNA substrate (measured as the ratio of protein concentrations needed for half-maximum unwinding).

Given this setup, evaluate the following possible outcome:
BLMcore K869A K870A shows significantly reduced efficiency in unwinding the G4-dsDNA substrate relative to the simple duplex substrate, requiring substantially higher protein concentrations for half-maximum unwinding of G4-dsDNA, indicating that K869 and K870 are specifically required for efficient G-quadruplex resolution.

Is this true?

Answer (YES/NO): NO